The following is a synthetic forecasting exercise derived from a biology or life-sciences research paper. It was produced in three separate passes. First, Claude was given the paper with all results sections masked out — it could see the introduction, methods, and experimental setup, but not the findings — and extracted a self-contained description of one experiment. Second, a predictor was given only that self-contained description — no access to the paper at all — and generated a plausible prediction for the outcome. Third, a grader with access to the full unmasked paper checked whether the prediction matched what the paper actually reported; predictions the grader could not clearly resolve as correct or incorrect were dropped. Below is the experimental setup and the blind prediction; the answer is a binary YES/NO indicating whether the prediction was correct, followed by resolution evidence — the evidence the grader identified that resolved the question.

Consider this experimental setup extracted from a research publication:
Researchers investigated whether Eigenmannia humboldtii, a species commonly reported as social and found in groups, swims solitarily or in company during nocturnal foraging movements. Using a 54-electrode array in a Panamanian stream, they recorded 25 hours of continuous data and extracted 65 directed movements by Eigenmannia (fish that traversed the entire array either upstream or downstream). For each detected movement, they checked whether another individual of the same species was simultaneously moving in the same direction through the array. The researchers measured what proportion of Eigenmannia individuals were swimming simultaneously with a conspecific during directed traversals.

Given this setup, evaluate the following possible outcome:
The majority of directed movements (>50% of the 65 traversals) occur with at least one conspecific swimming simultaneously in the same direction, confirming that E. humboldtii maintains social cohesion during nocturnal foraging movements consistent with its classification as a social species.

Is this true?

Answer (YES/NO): NO